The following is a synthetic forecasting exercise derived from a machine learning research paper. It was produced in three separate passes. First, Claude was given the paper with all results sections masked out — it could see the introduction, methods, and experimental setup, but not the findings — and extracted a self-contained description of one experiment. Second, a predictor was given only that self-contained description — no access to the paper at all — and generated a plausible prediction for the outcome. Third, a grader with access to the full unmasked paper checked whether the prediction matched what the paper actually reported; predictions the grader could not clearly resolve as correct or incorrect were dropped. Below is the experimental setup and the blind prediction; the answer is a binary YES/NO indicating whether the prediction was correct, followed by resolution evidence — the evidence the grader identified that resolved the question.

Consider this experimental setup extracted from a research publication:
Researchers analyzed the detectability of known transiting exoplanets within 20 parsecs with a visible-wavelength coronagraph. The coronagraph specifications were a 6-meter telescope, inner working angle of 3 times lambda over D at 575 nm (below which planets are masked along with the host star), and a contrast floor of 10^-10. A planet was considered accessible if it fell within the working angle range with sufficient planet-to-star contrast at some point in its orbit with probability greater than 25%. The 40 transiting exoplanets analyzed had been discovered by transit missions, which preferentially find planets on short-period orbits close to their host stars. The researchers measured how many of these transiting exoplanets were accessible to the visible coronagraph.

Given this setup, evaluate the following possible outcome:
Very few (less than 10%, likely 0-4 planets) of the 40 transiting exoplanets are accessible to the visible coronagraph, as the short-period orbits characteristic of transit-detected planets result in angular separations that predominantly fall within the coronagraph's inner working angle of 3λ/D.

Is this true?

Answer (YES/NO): YES